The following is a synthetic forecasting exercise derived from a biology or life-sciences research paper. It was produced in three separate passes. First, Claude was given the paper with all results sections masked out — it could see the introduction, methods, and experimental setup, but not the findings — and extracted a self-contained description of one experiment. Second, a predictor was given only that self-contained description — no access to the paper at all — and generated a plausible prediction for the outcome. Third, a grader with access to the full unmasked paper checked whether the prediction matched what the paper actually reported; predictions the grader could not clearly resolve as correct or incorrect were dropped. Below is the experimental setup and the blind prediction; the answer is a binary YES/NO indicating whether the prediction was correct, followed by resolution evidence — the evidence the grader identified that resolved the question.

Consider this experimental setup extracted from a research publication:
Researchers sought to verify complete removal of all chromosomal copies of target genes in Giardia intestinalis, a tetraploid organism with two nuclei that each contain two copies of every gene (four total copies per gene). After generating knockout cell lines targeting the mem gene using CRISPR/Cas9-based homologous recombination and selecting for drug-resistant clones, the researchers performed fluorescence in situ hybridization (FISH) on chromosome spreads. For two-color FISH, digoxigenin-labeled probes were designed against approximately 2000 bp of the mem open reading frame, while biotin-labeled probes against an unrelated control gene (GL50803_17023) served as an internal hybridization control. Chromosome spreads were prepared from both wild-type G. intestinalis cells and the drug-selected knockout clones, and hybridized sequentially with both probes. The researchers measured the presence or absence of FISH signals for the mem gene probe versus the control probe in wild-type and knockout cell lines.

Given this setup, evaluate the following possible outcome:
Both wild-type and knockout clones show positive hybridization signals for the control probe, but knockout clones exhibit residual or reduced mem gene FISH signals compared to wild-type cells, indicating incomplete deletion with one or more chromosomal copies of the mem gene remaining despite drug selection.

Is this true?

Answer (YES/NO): NO